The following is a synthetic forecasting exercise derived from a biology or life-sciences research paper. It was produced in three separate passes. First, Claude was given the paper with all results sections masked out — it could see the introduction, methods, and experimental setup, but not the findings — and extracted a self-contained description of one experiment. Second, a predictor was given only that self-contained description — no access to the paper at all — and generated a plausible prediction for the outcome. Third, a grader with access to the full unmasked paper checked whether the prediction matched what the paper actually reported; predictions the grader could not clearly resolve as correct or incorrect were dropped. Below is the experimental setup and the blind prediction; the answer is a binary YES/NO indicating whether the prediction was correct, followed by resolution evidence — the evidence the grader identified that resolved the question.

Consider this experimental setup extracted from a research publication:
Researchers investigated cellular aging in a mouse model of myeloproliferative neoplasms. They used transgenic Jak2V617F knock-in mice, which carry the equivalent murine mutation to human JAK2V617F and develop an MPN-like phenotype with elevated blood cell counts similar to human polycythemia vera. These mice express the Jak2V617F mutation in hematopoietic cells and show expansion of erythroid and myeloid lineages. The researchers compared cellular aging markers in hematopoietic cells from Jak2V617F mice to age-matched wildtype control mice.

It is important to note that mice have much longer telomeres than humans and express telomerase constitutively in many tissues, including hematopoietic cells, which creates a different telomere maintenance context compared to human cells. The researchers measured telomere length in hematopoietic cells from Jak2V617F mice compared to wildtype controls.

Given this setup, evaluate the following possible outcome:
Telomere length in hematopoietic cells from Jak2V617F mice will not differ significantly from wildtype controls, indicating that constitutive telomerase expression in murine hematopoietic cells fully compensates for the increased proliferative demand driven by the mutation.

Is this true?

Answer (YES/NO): YES